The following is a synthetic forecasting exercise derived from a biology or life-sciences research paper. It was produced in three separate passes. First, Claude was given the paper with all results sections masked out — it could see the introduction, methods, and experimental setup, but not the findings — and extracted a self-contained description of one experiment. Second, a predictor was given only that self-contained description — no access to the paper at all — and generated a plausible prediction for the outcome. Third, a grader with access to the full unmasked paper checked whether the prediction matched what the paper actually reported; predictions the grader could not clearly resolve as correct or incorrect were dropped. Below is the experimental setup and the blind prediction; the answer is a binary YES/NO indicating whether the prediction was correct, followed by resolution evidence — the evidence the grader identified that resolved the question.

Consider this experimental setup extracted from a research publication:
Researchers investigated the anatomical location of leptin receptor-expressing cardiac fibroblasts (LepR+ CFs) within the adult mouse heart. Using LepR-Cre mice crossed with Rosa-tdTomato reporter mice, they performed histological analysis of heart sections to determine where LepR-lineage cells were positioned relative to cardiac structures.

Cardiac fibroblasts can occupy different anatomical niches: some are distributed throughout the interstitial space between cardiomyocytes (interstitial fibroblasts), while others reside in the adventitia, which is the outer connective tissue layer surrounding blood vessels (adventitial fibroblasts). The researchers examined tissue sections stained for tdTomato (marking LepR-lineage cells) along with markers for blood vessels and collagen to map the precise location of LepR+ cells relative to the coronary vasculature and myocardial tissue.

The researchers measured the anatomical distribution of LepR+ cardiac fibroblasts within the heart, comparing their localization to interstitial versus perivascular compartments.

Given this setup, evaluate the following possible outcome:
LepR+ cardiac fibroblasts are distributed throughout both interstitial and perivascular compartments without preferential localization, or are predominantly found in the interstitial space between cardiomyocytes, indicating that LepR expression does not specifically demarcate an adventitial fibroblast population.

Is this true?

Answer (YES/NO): NO